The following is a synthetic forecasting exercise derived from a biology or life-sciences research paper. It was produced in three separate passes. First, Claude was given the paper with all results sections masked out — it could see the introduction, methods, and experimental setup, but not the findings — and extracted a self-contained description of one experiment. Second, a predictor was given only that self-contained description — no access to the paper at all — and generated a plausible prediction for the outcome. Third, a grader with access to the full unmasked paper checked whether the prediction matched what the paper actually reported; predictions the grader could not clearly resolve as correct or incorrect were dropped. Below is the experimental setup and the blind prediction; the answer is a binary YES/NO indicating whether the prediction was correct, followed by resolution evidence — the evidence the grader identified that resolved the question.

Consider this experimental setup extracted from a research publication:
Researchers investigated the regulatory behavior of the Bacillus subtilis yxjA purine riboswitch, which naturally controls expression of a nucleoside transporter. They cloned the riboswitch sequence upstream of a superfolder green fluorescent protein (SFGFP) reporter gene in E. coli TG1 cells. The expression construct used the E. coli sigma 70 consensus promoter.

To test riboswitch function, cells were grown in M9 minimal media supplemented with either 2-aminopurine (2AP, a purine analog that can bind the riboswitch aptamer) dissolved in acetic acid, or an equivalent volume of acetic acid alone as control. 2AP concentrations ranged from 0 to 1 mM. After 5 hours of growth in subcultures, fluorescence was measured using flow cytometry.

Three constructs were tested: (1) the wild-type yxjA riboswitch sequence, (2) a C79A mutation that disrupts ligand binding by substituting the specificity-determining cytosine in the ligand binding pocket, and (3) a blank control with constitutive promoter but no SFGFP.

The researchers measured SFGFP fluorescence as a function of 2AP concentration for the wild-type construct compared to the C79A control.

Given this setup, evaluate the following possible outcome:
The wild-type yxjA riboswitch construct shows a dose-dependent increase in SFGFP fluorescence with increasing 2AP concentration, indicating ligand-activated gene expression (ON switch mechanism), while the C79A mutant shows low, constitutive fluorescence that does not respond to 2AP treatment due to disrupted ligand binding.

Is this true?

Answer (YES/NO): NO